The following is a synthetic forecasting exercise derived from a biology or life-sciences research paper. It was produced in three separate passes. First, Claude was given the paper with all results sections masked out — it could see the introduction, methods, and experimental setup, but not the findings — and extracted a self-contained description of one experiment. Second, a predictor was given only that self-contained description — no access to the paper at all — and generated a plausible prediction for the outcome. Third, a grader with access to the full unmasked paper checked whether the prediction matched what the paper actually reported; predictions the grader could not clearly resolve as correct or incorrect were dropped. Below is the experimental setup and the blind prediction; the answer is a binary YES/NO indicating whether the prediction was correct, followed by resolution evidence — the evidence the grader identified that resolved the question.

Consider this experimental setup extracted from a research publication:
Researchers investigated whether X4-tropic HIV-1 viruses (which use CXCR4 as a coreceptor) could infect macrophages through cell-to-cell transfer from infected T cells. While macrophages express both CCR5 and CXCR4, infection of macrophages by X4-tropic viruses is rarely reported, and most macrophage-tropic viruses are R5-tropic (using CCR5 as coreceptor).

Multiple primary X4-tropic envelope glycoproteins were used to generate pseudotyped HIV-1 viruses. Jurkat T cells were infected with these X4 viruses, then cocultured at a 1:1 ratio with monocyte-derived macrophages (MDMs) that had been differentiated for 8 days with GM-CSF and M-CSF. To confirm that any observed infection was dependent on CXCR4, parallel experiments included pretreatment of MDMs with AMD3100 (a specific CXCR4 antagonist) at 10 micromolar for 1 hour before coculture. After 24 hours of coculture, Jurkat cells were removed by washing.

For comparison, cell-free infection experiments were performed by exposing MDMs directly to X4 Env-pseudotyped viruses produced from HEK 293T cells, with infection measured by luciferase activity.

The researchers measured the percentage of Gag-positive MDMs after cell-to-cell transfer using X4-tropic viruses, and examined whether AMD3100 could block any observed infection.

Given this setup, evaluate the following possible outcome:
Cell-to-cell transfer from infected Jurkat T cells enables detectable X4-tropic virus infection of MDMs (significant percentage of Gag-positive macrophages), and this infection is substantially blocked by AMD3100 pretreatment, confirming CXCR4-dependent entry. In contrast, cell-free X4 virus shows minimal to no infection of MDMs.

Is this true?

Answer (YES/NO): YES